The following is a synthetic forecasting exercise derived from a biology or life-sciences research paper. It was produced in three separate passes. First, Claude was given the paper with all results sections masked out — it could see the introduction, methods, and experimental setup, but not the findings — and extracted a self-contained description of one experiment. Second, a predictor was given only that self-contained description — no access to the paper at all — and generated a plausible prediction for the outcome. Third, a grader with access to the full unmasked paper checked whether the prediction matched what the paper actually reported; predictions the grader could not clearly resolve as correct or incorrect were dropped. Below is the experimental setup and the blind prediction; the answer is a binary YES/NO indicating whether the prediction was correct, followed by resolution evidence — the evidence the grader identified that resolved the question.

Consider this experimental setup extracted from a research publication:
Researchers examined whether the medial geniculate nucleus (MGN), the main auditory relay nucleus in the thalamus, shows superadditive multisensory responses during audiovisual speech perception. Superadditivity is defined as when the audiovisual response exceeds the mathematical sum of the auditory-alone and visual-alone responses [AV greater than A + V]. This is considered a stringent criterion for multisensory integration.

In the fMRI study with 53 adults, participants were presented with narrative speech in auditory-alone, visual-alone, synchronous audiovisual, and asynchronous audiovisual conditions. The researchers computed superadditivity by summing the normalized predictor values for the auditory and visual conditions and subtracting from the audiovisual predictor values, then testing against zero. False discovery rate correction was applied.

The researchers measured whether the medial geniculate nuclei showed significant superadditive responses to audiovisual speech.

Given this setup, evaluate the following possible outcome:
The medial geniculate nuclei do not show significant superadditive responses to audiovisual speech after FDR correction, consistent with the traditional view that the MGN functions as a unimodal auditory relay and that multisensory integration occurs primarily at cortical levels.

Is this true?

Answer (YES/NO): NO